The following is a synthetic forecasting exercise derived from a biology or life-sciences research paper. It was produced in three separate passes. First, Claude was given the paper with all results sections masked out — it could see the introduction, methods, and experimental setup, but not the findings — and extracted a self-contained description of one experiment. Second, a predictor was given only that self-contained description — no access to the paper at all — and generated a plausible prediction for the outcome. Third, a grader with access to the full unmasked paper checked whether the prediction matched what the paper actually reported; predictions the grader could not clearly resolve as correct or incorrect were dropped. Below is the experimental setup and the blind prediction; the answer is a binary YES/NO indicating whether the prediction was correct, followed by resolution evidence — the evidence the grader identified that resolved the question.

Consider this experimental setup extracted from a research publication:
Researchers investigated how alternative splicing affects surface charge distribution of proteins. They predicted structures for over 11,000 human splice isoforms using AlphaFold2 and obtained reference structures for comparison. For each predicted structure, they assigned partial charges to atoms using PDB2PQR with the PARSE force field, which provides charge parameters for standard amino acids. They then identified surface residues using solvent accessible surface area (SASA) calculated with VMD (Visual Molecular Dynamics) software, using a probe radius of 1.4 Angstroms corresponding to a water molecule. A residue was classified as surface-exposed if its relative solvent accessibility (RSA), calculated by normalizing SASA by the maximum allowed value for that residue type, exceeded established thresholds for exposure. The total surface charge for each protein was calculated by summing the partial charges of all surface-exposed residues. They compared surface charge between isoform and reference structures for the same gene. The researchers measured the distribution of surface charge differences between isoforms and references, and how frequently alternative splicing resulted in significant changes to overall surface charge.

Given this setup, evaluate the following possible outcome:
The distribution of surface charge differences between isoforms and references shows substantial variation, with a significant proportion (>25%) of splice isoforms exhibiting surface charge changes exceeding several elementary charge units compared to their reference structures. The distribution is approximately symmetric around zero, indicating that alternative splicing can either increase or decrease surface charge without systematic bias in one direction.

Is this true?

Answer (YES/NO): NO